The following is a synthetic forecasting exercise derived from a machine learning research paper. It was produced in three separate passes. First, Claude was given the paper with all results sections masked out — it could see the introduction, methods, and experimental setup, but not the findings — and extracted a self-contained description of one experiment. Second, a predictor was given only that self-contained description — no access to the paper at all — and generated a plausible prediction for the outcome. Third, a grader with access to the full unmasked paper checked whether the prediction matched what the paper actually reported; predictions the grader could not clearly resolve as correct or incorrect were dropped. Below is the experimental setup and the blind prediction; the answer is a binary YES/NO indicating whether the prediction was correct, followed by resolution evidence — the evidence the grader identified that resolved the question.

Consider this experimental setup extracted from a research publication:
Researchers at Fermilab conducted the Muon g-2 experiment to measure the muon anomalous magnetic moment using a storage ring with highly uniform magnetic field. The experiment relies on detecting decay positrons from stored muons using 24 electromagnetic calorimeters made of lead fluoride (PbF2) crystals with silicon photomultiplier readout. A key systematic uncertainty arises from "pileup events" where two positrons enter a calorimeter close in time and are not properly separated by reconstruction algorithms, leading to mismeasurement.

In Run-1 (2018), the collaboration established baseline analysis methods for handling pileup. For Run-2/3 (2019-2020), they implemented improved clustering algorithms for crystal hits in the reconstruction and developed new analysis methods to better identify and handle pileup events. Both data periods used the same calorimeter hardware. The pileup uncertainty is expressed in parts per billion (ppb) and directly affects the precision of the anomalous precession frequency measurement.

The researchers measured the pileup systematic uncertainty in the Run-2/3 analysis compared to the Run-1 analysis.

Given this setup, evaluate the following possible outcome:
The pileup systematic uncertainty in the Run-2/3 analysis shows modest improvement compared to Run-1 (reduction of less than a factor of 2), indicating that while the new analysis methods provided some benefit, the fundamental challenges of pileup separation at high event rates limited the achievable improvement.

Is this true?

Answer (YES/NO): NO